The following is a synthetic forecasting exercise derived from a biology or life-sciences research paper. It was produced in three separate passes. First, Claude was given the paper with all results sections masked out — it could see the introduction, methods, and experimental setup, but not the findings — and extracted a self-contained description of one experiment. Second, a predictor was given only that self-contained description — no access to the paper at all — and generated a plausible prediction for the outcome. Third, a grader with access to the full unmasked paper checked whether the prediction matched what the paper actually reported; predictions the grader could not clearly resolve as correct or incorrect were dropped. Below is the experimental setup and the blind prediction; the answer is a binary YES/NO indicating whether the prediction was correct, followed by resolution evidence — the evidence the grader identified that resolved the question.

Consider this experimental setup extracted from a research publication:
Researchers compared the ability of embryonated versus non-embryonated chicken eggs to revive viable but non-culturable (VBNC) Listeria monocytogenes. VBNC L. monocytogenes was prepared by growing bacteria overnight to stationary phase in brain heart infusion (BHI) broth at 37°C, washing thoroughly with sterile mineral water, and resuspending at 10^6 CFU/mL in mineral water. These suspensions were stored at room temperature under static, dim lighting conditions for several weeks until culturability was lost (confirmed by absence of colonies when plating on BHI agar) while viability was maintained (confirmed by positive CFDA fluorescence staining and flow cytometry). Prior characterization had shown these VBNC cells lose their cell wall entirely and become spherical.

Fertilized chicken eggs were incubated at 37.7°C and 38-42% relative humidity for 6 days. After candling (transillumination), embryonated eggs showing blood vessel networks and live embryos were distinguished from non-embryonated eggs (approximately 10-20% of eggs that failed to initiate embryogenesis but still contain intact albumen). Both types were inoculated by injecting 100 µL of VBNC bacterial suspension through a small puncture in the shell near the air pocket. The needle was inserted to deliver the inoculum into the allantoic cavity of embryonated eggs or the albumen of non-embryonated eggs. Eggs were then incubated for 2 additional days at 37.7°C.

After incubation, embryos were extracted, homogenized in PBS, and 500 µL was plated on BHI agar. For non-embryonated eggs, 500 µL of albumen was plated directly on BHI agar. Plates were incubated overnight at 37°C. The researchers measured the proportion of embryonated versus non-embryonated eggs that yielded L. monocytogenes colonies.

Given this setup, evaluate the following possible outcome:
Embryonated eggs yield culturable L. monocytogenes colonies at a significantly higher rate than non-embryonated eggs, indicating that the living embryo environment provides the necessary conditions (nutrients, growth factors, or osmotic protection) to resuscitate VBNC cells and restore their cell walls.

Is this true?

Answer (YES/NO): YES